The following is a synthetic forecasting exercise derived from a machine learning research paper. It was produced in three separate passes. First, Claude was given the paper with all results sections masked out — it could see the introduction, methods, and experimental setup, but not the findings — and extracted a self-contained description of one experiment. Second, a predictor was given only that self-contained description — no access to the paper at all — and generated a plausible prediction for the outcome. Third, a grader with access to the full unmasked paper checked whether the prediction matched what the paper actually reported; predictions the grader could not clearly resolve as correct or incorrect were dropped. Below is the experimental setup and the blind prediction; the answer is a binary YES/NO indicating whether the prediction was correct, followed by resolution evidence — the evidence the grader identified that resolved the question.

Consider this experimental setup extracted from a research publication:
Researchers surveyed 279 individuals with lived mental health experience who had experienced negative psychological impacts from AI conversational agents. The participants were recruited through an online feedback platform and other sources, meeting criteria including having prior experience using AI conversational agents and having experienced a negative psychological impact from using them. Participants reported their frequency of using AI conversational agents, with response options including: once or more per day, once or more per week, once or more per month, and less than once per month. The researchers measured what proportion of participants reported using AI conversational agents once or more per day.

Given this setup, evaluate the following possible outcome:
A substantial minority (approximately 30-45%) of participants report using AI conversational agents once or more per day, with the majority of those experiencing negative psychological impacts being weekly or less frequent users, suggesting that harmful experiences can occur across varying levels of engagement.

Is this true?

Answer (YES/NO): NO